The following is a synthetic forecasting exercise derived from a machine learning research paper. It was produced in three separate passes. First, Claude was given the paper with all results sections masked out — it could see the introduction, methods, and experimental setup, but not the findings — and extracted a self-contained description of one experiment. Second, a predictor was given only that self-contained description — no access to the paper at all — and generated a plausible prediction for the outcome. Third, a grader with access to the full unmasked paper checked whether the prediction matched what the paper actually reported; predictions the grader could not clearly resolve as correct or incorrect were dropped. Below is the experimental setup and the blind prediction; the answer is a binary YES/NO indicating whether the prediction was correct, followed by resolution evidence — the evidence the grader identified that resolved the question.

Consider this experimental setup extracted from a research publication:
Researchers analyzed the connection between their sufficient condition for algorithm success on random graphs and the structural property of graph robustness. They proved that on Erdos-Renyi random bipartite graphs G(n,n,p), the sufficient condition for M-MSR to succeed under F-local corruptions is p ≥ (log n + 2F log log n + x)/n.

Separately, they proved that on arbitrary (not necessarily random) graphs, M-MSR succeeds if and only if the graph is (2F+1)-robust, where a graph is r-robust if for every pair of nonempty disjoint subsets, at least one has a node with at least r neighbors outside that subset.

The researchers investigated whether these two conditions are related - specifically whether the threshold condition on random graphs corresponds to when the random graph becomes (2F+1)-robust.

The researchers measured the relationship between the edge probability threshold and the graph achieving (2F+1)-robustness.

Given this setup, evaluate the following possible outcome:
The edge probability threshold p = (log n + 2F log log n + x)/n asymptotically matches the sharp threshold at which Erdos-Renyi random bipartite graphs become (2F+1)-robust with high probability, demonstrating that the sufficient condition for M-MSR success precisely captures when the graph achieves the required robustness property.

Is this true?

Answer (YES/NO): YES